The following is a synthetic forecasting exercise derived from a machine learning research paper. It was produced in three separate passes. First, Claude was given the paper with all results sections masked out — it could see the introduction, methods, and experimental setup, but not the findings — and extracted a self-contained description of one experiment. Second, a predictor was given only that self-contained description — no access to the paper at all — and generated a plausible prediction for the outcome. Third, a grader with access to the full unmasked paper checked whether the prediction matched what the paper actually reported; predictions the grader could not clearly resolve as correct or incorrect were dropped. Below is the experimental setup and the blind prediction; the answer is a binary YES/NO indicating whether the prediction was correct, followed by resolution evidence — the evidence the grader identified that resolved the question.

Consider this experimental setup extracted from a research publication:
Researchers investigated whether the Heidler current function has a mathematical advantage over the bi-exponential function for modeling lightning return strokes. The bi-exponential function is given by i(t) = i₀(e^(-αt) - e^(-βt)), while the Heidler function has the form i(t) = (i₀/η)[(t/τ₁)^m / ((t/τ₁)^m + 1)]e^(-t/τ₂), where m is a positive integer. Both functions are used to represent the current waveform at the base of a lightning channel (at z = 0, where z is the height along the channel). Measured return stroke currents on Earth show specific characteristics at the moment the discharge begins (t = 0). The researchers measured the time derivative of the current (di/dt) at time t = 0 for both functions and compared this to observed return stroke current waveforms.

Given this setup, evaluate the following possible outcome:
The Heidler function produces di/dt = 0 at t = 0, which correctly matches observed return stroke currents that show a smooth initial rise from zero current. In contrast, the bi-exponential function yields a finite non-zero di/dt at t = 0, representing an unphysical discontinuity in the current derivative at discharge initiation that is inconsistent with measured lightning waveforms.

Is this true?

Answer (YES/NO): YES